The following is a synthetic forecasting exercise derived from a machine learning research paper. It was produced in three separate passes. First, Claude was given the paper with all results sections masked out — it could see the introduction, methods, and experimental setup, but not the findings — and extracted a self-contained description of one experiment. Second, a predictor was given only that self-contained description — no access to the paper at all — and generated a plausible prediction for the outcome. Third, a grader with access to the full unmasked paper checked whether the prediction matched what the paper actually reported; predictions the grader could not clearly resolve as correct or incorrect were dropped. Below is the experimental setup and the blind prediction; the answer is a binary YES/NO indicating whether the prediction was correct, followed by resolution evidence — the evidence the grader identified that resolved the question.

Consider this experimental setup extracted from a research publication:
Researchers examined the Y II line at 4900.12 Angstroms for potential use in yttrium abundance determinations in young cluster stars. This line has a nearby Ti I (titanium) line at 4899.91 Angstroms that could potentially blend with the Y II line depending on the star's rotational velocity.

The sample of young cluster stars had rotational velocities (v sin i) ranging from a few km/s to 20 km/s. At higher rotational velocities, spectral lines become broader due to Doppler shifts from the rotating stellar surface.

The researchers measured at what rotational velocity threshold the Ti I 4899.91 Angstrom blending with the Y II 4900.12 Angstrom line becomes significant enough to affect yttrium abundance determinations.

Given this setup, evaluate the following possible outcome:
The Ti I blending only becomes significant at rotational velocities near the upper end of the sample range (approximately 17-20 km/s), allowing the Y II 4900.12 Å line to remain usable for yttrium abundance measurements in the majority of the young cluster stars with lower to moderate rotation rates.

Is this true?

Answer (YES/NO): NO